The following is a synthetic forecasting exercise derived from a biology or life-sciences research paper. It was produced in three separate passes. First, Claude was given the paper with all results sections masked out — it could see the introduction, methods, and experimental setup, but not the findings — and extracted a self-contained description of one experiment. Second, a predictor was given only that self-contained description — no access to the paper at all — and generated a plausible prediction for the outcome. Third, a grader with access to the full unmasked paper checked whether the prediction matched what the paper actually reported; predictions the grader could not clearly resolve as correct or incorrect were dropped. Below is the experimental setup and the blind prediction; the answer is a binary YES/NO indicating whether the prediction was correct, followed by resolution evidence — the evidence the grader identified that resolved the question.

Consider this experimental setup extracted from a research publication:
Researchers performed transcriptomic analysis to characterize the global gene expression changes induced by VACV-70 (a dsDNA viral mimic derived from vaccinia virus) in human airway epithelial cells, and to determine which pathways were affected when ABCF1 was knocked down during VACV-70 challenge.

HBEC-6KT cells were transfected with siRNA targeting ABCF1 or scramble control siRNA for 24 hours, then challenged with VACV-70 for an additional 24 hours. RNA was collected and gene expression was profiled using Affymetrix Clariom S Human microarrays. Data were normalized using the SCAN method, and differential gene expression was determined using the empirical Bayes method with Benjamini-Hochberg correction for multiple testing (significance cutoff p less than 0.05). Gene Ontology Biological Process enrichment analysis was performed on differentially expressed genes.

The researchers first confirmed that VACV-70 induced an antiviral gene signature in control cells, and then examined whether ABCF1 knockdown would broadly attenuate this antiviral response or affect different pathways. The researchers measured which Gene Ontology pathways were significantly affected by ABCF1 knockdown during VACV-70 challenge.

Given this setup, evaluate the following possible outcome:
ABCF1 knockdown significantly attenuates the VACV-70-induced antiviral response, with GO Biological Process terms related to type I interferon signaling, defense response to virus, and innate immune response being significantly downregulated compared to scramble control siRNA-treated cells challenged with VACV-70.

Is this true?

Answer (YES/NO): NO